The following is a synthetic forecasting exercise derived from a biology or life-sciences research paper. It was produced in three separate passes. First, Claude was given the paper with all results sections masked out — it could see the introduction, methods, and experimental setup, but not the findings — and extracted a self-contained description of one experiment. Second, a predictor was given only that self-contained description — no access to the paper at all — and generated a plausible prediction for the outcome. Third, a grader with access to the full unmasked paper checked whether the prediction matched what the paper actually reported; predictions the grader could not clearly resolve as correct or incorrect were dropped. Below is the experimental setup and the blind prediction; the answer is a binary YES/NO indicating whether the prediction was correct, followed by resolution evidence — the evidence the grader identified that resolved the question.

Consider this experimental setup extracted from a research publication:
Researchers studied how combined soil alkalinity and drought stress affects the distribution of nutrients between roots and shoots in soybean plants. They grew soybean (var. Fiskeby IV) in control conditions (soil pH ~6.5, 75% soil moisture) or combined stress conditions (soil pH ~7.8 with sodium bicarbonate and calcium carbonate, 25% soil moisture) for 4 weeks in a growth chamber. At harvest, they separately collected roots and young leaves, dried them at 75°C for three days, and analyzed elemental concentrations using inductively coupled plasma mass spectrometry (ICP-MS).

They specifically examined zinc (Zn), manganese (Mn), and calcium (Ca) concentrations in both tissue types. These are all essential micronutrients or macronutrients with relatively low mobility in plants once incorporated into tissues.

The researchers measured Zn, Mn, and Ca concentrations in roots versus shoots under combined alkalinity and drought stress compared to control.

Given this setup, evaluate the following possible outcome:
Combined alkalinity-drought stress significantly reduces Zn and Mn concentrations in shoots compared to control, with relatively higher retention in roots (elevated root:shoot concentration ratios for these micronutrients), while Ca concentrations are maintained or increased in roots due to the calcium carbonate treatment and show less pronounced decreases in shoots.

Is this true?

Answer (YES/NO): NO